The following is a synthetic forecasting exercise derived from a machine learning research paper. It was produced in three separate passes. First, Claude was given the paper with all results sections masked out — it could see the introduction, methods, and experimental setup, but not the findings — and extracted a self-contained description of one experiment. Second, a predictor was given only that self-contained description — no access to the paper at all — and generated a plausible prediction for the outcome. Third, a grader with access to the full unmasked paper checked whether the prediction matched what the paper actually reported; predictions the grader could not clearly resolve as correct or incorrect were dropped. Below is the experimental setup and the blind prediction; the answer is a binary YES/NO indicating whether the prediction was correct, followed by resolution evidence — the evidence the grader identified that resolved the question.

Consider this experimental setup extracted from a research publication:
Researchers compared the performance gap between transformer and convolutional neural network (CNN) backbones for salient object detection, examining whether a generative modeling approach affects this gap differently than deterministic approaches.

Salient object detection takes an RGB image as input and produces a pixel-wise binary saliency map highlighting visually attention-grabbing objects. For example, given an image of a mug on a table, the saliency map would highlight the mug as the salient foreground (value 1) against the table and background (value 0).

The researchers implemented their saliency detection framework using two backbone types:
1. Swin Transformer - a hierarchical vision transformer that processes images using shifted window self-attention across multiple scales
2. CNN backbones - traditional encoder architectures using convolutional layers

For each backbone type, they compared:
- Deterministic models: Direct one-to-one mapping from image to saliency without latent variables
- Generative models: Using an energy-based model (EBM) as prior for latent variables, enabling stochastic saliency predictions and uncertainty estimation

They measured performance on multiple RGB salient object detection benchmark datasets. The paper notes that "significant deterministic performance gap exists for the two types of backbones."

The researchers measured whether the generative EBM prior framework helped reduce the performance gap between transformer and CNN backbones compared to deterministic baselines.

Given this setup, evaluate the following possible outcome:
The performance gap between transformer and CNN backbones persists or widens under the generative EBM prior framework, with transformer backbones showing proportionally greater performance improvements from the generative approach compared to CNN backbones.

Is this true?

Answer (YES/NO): YES